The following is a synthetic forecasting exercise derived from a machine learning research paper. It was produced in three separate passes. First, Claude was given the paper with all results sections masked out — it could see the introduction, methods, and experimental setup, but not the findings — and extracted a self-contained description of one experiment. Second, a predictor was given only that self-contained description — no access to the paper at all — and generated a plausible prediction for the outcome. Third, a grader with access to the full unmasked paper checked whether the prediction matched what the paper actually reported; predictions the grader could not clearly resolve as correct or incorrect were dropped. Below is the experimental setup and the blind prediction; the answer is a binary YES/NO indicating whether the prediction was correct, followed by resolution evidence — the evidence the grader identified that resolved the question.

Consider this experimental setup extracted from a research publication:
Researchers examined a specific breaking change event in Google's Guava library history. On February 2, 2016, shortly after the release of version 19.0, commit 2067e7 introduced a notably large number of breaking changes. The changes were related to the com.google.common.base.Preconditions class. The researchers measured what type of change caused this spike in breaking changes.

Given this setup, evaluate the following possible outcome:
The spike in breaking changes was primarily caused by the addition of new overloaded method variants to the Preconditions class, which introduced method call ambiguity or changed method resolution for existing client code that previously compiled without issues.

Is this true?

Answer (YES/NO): NO